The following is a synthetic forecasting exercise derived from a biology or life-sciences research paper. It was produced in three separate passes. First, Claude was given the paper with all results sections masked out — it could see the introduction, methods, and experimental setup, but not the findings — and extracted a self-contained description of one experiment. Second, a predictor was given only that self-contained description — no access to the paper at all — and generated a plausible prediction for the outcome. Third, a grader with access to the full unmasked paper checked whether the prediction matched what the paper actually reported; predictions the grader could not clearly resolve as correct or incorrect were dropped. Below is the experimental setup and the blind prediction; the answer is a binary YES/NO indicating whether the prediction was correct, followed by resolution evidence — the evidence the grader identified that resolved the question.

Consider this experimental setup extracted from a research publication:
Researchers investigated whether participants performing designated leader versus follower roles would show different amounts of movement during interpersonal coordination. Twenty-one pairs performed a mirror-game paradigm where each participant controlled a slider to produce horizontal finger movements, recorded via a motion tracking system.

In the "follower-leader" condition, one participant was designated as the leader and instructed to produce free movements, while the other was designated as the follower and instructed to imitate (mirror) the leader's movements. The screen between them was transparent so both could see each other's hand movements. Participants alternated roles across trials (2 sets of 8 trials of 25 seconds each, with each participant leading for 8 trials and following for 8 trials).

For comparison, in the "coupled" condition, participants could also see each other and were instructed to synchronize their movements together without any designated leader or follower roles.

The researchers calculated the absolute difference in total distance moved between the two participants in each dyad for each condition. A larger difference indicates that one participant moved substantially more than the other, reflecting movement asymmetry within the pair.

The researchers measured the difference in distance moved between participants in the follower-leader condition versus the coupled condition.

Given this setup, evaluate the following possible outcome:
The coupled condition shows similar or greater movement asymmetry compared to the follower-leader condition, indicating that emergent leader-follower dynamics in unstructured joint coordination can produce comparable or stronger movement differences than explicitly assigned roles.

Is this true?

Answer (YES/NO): NO